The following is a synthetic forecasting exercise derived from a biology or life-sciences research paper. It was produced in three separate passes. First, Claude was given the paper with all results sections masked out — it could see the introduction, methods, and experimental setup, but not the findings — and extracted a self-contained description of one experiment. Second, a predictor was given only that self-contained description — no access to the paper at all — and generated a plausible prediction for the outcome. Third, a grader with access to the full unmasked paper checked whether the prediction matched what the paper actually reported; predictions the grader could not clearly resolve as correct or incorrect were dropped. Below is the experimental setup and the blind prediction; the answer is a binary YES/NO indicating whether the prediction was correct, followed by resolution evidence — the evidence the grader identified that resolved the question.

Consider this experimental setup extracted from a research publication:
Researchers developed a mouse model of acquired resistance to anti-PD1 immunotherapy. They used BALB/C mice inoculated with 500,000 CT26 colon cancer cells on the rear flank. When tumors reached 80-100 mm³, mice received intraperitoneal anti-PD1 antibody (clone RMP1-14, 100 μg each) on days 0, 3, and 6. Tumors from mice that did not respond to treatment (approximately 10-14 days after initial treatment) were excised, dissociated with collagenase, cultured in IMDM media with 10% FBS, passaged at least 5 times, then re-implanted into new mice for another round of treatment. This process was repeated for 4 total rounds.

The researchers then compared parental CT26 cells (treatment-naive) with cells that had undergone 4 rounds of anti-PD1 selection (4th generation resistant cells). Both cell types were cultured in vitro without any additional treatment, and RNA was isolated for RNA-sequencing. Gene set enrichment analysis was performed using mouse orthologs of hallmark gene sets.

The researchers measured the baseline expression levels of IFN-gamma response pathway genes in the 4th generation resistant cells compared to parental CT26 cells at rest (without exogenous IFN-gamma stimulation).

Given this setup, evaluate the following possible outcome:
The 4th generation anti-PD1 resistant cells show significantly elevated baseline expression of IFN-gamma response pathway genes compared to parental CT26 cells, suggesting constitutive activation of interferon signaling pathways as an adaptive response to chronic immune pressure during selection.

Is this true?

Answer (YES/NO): YES